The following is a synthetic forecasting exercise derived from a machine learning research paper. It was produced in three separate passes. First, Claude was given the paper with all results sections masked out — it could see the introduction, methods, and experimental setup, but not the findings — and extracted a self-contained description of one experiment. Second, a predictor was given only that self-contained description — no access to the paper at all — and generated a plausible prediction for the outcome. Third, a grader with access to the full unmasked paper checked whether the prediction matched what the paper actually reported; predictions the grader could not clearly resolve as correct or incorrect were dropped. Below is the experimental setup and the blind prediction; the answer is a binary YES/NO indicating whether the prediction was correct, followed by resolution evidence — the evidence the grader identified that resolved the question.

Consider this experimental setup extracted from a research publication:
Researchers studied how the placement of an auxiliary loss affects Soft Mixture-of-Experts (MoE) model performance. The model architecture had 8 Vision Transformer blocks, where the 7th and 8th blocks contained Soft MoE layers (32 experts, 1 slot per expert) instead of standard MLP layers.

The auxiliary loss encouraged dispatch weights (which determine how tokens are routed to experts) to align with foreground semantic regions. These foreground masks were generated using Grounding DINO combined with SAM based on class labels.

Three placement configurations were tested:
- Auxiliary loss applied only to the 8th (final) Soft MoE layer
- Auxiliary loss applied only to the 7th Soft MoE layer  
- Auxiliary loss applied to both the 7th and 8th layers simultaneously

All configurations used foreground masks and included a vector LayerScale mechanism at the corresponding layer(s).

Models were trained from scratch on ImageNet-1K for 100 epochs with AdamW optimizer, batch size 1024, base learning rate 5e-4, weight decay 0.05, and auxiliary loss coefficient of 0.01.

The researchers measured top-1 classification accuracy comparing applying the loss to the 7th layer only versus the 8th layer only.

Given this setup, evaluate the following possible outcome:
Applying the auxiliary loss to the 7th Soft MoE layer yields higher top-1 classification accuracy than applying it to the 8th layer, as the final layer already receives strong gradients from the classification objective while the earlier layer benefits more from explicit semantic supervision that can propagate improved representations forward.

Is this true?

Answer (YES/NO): NO